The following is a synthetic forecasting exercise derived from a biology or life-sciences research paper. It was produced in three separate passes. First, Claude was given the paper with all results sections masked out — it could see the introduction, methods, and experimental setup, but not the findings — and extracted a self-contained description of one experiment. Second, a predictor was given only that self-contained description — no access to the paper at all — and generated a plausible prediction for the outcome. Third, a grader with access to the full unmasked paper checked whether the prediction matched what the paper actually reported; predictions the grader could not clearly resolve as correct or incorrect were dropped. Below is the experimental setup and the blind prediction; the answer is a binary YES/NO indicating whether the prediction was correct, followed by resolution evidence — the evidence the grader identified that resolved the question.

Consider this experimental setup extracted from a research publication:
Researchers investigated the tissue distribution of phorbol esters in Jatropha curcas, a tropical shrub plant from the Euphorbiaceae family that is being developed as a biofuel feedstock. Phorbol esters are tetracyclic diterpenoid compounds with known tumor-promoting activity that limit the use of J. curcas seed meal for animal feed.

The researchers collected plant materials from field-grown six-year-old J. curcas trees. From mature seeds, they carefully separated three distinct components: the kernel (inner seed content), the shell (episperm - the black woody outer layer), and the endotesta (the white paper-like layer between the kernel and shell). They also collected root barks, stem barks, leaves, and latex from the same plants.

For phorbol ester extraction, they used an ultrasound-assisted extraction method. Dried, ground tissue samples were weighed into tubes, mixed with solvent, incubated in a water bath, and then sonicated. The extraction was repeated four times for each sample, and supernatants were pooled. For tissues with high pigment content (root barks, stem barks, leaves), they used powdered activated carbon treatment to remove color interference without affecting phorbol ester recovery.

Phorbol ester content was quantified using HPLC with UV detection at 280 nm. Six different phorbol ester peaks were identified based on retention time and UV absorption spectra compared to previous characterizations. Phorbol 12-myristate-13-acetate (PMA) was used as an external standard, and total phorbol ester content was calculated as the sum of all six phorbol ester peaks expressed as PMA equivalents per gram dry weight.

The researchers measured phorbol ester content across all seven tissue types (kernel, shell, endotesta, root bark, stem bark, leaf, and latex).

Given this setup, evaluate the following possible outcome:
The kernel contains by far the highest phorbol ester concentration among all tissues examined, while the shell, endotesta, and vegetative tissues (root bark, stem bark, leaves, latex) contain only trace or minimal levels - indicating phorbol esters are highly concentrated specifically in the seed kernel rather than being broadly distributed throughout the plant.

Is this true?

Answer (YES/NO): NO